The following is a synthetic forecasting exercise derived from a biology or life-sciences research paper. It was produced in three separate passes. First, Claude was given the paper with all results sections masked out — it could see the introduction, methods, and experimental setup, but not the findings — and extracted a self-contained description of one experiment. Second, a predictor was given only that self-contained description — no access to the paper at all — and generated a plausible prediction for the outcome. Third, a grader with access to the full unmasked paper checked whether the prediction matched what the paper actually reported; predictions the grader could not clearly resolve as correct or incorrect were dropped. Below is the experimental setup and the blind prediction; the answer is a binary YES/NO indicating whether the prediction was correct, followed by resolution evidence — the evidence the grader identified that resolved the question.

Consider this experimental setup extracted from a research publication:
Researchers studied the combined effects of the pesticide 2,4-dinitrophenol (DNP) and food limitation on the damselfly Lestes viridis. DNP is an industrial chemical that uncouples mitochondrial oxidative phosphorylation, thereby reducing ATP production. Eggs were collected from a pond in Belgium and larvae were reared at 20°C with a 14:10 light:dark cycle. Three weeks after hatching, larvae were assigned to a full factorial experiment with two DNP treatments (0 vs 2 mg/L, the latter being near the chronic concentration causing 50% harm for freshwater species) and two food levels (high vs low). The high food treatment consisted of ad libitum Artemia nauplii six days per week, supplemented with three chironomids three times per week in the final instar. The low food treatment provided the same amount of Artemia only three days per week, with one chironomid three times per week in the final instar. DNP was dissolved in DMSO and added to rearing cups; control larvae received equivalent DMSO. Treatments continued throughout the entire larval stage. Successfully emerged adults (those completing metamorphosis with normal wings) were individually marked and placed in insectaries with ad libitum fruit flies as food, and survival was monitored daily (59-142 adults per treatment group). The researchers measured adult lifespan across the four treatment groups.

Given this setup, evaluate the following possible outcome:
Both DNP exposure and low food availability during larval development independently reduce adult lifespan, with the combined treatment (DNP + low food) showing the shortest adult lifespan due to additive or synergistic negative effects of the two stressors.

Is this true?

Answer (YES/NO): YES